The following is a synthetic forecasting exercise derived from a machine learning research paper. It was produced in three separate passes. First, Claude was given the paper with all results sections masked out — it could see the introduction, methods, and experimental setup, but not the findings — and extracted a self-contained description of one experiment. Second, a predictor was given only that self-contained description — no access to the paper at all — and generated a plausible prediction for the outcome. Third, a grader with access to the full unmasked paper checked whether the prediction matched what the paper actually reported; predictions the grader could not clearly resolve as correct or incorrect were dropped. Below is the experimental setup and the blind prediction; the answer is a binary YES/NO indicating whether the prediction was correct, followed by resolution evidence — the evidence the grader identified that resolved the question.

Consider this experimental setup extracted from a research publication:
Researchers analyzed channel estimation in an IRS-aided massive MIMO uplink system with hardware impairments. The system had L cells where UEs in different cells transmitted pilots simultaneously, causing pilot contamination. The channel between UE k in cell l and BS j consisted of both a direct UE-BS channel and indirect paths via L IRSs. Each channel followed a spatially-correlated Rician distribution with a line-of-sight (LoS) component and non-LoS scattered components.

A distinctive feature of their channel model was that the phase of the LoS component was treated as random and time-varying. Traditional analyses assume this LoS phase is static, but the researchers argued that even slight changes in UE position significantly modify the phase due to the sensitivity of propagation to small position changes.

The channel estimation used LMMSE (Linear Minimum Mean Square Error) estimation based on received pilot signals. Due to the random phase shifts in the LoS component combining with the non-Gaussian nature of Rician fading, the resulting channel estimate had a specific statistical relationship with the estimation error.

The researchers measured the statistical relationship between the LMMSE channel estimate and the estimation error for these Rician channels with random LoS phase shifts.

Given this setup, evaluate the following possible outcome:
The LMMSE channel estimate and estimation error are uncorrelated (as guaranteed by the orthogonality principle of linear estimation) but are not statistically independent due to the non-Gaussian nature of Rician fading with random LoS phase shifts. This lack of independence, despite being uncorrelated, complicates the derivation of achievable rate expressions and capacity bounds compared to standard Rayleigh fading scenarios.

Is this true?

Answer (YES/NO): YES